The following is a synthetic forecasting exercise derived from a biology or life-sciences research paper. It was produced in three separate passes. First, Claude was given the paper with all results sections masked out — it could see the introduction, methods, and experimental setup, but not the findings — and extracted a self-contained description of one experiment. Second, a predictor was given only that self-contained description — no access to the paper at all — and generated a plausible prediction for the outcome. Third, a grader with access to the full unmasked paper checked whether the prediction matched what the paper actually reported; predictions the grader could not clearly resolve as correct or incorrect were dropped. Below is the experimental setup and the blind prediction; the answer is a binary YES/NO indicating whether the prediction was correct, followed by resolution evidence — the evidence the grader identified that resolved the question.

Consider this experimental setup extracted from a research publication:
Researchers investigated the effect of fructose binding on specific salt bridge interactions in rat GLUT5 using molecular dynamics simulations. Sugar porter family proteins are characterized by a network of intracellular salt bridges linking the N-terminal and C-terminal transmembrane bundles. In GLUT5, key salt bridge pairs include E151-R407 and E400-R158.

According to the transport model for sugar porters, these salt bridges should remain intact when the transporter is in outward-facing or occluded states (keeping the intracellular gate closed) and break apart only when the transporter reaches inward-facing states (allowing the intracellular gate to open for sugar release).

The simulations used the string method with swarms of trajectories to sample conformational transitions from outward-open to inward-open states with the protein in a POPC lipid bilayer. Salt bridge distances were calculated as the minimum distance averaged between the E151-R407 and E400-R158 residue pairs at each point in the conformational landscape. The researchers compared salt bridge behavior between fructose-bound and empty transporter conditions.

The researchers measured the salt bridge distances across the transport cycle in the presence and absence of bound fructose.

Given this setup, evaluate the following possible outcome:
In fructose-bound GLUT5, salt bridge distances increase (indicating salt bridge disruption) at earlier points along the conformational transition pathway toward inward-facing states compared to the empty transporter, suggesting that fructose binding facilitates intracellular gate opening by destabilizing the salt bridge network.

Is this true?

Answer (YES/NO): NO